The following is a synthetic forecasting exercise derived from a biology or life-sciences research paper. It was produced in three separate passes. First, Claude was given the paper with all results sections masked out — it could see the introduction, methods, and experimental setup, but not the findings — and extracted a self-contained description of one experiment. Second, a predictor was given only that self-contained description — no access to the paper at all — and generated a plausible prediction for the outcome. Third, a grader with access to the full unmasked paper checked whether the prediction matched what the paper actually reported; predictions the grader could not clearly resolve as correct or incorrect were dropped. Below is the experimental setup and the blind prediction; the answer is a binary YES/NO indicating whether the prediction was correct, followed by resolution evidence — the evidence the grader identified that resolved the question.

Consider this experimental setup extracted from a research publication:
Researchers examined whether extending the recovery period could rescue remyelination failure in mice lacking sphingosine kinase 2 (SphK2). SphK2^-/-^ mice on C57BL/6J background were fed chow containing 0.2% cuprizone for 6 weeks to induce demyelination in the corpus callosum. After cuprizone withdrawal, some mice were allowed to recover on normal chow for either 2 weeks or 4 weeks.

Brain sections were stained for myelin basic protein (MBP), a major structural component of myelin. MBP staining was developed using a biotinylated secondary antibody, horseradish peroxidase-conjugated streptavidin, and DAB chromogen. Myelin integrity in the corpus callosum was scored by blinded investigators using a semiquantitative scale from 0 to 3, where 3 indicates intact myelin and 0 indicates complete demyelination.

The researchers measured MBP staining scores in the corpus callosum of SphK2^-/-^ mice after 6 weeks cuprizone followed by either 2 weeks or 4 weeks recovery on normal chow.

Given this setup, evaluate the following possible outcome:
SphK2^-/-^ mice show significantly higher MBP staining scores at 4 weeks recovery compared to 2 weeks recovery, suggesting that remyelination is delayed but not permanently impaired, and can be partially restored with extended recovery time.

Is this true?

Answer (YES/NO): NO